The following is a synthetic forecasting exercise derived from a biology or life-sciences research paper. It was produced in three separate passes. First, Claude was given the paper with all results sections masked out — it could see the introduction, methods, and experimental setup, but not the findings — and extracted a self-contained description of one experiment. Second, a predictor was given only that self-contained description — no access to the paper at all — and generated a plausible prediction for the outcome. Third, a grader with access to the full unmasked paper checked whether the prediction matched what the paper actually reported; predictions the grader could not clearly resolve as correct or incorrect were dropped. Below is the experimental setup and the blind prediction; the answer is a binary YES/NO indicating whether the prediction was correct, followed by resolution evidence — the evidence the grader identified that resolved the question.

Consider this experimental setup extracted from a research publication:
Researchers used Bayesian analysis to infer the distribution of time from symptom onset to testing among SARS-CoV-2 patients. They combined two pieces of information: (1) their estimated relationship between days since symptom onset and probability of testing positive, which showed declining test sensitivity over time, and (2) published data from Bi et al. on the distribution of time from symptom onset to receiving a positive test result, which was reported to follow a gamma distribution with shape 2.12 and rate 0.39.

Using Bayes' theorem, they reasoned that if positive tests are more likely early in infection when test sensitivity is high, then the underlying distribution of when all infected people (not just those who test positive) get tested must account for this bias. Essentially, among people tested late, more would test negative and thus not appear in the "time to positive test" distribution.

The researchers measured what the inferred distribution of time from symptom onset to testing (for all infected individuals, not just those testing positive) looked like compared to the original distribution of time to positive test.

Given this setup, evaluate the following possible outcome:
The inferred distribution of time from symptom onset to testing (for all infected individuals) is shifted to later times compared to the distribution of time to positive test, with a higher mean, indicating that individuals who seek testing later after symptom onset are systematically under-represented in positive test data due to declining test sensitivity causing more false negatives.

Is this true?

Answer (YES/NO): YES